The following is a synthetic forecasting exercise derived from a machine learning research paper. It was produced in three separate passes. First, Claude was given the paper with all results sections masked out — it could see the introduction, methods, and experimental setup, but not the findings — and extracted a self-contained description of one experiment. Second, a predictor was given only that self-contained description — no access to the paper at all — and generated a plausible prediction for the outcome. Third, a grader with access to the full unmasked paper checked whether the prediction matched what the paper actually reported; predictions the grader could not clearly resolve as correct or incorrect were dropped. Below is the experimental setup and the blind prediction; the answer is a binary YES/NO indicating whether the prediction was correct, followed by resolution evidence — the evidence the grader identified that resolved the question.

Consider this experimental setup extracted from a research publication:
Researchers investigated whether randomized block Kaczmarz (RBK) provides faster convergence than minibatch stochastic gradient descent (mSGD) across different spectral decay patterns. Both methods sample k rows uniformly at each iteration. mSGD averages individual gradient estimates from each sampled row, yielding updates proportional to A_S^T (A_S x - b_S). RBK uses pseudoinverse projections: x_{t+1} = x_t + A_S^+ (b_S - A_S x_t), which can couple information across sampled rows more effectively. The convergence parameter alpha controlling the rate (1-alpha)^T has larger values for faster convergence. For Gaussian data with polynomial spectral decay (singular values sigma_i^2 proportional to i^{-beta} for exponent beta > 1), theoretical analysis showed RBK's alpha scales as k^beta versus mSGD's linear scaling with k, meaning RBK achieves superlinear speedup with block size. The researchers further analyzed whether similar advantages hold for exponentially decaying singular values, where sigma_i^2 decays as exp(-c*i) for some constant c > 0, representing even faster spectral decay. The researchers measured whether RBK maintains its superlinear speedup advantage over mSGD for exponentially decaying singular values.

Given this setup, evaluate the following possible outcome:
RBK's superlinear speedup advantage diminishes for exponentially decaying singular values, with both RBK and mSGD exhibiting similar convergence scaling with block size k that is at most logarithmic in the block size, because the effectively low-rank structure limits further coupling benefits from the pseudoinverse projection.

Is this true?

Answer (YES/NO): NO